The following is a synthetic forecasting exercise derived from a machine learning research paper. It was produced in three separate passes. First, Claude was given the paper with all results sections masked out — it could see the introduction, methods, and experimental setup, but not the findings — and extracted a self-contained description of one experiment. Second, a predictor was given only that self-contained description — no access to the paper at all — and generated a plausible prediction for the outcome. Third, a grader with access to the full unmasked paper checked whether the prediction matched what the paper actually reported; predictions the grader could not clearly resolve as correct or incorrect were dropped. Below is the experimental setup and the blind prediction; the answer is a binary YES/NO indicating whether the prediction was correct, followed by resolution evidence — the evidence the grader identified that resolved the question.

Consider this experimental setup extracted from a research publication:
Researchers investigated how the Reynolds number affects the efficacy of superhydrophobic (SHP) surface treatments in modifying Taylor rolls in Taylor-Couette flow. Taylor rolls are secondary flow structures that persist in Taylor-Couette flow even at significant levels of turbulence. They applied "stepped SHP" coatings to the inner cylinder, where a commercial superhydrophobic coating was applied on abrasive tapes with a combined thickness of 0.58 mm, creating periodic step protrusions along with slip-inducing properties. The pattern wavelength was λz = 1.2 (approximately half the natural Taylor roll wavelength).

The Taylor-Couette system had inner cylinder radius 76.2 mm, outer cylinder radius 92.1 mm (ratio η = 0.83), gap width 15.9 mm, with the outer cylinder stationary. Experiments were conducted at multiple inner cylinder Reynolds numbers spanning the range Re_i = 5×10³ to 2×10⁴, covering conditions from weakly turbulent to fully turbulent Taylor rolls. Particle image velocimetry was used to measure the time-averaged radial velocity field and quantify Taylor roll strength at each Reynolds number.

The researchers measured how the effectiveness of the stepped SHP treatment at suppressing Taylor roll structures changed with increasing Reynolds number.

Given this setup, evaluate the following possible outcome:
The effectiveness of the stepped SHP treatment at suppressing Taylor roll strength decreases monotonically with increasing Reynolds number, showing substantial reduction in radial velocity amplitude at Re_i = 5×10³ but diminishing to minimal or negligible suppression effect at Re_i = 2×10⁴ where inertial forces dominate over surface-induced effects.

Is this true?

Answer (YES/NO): NO